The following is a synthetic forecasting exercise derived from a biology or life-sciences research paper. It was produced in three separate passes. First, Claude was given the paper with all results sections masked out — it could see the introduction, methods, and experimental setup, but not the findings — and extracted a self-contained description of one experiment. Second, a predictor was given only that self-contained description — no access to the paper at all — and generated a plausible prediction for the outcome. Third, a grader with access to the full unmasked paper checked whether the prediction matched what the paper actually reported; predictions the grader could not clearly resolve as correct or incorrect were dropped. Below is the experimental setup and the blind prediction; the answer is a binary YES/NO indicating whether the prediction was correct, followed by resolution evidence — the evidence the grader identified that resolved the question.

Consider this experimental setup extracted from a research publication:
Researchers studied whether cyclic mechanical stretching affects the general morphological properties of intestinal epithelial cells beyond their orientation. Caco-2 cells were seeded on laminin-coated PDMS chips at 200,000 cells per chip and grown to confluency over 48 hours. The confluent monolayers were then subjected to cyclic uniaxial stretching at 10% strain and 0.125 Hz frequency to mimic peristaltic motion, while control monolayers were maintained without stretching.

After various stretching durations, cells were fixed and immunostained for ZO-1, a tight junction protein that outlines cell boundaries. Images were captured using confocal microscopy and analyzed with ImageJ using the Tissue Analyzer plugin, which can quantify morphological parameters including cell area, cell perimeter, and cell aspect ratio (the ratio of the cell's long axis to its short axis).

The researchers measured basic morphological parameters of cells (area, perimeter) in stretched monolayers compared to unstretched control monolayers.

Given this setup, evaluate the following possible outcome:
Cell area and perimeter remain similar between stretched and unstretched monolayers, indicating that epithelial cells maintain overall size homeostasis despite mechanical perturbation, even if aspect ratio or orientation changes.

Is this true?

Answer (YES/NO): YES